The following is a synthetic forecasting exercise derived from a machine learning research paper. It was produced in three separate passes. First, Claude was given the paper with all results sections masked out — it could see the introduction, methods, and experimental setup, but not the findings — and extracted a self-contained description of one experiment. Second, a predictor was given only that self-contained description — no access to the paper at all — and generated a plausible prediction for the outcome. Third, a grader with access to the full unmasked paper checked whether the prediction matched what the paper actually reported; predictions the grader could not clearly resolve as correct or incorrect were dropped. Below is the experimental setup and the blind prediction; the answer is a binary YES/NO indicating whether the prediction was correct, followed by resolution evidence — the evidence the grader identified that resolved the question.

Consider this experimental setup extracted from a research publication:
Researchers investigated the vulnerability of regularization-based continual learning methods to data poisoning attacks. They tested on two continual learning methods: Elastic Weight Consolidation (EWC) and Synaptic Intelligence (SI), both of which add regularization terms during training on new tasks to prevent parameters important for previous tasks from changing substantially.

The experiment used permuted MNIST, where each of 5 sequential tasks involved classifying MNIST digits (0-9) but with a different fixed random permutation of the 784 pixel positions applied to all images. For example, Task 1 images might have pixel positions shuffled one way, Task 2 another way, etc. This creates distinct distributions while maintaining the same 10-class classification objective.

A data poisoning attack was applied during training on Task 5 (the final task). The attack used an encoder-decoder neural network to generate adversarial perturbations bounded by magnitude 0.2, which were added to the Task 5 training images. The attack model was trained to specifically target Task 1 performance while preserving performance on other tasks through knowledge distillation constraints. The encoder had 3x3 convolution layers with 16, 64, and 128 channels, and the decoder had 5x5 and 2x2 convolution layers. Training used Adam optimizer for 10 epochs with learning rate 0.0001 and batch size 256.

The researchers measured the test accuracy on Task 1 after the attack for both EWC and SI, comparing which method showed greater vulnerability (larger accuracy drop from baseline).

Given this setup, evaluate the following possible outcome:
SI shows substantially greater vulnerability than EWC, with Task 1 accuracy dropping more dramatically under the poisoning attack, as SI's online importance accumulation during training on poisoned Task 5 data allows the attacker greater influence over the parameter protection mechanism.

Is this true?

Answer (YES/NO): YES